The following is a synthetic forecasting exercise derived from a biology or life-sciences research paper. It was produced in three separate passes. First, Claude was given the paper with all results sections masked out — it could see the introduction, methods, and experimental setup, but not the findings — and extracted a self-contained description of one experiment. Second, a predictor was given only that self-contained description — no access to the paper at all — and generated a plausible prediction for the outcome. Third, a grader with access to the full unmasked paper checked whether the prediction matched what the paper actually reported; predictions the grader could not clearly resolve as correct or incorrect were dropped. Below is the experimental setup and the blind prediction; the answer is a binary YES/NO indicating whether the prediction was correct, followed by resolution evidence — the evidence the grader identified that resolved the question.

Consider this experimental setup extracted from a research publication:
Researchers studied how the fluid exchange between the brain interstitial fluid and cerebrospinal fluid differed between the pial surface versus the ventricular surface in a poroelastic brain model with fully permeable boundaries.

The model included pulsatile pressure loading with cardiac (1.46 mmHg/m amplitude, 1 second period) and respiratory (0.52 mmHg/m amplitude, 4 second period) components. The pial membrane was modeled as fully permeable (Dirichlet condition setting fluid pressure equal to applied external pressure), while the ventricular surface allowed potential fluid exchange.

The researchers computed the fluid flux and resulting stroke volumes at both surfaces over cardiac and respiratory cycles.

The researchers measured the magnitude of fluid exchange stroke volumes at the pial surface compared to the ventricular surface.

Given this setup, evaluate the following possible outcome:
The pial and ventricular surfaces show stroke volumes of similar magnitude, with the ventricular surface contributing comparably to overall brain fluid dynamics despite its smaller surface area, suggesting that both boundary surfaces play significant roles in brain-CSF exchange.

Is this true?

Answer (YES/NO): NO